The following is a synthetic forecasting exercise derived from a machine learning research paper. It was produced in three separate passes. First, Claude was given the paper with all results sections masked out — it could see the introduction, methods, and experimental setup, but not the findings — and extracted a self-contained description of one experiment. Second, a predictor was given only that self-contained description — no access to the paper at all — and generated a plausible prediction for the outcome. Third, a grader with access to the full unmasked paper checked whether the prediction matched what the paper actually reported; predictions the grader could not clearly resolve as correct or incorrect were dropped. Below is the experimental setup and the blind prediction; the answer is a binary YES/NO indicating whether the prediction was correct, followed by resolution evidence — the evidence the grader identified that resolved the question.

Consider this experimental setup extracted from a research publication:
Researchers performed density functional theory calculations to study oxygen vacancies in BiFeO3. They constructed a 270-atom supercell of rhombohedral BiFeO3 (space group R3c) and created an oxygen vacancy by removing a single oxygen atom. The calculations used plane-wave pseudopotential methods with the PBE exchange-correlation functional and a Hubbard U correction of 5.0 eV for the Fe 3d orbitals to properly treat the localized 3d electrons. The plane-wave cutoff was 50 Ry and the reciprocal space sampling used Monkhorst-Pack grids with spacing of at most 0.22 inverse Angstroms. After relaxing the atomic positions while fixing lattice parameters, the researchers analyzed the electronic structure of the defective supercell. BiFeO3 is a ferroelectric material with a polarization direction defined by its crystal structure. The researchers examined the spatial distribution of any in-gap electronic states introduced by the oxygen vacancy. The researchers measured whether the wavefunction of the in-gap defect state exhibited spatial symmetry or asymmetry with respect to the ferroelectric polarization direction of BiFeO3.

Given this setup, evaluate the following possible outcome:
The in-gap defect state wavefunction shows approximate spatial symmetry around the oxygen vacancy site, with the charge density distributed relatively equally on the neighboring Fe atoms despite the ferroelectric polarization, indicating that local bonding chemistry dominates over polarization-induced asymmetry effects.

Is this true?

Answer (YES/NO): NO